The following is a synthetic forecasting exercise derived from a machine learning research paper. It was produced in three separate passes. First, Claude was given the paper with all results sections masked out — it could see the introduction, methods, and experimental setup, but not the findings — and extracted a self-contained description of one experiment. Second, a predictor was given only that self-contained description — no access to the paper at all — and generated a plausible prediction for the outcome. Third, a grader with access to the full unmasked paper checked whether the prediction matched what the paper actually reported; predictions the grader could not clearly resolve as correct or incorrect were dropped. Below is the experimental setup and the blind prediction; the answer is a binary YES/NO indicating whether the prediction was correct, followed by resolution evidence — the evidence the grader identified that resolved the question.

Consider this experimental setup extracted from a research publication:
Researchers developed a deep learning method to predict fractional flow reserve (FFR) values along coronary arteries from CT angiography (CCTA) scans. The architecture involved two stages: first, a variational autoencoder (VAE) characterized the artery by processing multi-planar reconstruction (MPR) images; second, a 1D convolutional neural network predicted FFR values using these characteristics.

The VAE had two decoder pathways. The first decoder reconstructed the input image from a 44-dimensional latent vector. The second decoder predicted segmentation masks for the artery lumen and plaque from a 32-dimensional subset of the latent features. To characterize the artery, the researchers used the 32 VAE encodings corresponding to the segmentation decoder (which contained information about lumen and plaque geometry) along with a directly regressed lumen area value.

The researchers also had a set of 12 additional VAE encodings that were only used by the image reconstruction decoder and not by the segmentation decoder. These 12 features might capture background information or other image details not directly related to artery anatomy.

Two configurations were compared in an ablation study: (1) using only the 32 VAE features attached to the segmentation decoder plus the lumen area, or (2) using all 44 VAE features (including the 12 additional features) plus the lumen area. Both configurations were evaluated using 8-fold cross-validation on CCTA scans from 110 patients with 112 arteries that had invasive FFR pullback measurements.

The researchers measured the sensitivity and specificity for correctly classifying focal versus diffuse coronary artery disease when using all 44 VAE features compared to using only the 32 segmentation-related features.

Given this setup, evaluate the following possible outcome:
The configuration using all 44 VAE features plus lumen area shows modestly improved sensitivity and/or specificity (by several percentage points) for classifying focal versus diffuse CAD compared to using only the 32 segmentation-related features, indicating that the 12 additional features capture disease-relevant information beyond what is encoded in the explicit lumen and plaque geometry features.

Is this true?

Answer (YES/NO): NO